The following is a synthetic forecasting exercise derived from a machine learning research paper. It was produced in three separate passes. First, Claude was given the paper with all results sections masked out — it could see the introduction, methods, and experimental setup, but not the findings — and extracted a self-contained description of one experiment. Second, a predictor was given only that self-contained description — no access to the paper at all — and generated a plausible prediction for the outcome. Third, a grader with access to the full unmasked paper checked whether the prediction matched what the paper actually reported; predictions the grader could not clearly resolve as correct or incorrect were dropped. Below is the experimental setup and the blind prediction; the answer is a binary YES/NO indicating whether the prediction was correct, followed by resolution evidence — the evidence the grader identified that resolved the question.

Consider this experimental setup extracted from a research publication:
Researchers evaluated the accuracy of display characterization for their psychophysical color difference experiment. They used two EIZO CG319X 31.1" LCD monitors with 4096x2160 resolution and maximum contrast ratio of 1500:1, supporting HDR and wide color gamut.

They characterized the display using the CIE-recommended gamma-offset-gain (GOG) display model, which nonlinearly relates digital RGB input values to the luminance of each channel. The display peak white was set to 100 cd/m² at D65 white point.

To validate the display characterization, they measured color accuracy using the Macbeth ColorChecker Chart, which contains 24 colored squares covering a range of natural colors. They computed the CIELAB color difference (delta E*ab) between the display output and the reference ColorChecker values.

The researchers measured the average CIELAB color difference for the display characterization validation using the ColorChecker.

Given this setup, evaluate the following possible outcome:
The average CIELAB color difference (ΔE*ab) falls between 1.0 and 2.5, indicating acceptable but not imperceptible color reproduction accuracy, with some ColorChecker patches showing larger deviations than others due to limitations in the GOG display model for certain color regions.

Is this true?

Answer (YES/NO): NO